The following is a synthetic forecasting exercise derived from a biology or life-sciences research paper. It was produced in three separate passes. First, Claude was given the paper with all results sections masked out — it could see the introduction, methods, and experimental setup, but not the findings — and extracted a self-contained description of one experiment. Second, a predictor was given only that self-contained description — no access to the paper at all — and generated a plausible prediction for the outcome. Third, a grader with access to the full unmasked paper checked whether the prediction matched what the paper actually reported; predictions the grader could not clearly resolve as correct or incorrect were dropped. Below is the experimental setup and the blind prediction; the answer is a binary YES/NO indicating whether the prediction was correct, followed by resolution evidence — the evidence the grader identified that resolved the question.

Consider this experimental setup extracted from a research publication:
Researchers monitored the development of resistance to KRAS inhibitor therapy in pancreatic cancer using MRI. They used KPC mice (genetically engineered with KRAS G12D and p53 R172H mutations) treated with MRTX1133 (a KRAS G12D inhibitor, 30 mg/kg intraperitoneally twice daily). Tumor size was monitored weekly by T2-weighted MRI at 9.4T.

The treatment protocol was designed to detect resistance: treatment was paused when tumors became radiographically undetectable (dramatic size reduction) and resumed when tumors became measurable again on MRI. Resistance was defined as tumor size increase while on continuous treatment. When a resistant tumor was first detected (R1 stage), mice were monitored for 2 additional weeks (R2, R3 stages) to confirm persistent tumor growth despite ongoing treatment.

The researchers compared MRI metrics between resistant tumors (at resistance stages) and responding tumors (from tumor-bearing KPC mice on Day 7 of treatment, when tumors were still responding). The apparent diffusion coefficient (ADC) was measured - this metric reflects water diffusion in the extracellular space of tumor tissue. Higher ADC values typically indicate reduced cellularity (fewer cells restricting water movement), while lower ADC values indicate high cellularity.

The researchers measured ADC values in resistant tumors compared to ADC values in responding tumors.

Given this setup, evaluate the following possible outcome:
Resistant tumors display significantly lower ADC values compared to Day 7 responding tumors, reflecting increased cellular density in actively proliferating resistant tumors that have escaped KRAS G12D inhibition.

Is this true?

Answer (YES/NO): YES